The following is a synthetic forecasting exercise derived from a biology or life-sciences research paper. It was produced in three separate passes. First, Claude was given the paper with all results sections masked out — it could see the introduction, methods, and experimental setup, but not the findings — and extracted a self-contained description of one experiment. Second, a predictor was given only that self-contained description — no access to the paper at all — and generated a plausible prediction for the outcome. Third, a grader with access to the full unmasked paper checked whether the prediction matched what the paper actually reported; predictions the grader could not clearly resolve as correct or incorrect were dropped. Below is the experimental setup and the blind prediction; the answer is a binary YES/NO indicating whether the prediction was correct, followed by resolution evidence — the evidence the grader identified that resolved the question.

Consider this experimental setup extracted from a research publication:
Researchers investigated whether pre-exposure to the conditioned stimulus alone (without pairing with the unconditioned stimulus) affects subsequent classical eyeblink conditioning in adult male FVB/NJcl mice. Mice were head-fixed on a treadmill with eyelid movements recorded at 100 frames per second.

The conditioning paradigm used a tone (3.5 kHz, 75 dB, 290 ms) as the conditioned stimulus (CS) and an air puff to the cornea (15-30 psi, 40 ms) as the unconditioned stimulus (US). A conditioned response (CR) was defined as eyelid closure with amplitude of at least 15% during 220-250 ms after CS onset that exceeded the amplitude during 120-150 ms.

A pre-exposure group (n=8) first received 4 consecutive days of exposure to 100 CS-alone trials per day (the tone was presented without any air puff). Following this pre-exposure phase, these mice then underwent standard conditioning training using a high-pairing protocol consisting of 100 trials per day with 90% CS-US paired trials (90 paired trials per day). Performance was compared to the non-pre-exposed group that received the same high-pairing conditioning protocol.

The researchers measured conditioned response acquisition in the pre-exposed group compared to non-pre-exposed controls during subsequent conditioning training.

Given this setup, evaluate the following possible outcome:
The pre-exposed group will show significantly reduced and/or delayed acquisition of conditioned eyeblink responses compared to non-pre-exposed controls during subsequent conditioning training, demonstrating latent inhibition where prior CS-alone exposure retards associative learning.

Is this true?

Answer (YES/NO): YES